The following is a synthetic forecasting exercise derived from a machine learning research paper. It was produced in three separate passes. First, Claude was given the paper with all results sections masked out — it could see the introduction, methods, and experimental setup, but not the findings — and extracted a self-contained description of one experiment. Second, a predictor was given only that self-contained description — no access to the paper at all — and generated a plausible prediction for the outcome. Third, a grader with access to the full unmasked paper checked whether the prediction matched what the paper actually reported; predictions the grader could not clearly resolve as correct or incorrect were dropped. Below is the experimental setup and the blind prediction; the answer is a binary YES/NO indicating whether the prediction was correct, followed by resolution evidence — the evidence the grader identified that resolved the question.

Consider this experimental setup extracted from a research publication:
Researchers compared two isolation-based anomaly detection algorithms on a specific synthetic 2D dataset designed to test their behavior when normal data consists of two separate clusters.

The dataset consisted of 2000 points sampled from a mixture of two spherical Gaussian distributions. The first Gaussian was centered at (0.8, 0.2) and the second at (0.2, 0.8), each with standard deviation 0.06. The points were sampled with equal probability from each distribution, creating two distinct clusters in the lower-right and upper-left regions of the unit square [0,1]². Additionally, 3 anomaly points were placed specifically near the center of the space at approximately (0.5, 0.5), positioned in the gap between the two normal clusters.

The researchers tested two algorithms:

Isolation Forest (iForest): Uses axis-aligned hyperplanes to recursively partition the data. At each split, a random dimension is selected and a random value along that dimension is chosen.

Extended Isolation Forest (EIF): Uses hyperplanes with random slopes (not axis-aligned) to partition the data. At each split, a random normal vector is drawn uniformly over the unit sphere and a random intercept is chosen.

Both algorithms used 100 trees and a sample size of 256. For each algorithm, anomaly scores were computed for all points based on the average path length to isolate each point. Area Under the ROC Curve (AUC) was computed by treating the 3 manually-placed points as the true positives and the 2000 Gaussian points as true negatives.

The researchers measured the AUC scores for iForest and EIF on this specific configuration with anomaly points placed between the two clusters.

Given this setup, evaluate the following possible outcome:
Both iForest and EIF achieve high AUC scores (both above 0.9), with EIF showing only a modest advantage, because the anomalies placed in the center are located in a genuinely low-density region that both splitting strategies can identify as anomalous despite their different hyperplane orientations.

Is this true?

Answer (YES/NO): NO